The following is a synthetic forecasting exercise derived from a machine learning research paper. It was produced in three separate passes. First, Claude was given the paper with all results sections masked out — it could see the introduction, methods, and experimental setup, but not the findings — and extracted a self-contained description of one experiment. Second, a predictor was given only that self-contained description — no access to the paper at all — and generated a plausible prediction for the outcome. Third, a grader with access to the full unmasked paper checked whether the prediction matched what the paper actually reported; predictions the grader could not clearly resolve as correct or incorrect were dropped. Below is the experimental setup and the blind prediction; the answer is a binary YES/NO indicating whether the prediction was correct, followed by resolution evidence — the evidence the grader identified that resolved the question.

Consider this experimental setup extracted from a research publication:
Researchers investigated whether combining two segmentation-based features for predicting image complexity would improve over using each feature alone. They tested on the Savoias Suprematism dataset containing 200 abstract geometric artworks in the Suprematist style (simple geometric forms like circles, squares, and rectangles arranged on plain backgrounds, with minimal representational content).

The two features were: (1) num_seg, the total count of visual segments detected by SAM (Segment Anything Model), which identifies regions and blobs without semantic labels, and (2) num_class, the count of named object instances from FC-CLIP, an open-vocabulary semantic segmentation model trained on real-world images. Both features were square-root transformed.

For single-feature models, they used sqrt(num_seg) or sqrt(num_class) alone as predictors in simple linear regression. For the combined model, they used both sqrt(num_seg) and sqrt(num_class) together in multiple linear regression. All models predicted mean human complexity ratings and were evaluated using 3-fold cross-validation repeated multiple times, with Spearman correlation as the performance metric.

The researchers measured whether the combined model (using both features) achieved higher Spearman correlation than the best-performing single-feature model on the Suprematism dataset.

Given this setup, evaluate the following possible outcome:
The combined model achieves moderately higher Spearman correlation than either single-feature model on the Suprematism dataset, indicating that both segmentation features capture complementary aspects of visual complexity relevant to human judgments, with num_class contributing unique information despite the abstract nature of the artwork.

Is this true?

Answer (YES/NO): NO